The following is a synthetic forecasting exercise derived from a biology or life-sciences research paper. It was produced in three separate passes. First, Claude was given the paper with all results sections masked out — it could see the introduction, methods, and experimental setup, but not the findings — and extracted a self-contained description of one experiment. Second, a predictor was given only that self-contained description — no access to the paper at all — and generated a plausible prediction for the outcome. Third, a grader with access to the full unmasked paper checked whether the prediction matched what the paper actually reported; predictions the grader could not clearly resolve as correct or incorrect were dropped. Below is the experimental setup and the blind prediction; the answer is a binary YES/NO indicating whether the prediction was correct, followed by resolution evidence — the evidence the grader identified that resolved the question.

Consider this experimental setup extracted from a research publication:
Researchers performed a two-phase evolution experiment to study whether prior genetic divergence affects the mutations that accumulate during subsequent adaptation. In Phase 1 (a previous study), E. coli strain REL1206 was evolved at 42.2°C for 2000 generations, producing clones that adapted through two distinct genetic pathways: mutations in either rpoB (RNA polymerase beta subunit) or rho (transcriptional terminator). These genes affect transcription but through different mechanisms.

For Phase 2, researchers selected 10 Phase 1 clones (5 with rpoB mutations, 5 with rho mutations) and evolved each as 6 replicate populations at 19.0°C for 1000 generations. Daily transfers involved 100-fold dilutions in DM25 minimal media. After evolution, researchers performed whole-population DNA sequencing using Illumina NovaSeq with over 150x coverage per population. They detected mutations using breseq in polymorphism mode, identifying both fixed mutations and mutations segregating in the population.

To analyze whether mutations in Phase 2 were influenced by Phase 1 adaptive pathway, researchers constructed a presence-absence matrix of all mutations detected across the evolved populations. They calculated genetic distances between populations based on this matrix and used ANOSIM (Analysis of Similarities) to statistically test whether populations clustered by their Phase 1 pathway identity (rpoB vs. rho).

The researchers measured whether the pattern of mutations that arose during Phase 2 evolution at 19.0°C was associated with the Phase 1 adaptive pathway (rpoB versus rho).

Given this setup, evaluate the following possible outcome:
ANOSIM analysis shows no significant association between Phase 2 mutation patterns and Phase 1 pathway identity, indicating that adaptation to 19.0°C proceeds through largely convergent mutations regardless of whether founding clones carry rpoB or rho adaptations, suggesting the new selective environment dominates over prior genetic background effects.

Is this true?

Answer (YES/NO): NO